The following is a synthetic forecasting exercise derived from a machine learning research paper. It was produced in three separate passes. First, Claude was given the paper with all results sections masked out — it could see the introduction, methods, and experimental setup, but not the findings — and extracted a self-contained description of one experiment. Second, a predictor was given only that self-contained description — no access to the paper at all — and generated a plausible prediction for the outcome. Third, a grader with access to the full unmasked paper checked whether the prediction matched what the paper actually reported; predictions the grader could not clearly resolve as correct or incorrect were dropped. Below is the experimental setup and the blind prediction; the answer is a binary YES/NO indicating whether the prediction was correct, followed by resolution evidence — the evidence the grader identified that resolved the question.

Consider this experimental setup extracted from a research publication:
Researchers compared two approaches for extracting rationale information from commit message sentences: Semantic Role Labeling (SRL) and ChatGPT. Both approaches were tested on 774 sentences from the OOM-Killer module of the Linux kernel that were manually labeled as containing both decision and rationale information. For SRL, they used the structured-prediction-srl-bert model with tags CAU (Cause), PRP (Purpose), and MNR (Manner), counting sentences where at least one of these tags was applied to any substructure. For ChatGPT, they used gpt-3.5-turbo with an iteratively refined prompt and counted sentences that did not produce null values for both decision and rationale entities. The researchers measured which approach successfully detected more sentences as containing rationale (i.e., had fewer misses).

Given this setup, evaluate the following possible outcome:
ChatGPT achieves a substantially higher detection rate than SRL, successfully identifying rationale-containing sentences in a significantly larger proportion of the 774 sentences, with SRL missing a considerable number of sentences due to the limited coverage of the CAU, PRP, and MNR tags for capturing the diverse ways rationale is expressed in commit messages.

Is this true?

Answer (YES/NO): YES